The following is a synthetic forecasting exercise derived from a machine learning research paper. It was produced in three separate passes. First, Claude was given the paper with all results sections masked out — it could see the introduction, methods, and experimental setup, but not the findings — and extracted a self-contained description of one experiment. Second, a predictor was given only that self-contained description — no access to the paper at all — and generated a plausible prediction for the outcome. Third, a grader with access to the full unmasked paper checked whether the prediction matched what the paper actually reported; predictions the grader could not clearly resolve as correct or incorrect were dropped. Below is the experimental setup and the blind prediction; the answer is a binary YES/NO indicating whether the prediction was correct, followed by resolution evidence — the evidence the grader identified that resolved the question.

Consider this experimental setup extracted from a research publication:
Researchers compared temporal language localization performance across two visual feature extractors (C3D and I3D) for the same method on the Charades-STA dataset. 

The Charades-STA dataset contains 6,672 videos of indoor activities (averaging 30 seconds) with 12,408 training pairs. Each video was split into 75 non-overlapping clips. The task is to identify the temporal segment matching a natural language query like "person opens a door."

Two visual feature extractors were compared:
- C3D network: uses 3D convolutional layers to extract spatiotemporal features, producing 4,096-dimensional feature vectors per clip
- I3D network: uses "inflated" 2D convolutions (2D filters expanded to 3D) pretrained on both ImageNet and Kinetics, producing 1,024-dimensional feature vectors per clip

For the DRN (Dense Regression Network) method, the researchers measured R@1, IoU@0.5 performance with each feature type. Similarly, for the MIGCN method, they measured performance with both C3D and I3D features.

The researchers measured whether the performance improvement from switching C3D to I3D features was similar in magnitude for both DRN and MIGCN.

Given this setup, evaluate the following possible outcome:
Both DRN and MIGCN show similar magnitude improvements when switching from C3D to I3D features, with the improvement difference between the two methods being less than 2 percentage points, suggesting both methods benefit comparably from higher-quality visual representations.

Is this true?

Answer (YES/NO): NO